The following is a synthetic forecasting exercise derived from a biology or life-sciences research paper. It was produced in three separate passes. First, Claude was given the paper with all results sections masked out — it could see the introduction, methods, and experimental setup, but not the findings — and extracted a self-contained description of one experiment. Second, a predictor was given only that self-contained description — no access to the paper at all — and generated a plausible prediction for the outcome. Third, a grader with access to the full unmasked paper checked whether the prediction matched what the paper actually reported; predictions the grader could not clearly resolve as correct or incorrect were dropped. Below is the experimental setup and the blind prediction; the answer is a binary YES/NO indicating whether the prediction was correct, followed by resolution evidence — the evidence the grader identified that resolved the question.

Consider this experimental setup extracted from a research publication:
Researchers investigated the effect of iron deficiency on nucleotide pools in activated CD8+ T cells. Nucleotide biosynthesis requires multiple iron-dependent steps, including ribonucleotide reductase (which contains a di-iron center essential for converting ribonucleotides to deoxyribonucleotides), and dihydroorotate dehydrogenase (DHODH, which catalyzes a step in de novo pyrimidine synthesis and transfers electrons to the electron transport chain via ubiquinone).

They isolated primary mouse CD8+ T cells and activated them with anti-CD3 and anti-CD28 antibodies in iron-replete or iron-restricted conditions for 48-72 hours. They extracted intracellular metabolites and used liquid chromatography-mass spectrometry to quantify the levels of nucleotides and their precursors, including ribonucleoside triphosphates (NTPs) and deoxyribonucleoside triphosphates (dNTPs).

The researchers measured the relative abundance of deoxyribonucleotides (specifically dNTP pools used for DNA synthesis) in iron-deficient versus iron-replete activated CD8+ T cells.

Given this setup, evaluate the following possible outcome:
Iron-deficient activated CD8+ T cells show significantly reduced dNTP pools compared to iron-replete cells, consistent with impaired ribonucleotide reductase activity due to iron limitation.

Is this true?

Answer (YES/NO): NO